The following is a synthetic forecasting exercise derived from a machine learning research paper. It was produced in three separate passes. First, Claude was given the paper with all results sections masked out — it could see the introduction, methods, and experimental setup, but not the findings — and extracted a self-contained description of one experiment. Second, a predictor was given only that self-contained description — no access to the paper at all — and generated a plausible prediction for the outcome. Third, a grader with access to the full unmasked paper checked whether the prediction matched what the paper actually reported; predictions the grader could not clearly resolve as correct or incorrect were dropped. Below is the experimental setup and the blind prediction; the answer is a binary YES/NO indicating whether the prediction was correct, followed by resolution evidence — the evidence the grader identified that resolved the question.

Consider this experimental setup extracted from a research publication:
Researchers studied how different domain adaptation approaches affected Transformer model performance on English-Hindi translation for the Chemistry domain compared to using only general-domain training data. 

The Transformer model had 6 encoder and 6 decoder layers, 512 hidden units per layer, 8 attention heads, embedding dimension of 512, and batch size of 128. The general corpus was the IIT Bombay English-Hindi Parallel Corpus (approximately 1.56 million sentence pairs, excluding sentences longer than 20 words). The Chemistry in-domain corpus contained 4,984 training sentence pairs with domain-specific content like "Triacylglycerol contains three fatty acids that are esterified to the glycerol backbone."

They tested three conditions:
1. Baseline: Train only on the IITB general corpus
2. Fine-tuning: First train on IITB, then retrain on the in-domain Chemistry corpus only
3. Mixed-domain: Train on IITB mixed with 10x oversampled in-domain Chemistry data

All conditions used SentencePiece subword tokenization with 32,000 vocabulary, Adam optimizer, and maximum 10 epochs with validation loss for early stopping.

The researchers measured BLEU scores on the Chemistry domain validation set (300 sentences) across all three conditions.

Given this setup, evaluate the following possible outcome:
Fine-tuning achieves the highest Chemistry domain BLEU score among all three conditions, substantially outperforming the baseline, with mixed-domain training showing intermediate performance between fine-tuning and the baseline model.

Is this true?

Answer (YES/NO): NO